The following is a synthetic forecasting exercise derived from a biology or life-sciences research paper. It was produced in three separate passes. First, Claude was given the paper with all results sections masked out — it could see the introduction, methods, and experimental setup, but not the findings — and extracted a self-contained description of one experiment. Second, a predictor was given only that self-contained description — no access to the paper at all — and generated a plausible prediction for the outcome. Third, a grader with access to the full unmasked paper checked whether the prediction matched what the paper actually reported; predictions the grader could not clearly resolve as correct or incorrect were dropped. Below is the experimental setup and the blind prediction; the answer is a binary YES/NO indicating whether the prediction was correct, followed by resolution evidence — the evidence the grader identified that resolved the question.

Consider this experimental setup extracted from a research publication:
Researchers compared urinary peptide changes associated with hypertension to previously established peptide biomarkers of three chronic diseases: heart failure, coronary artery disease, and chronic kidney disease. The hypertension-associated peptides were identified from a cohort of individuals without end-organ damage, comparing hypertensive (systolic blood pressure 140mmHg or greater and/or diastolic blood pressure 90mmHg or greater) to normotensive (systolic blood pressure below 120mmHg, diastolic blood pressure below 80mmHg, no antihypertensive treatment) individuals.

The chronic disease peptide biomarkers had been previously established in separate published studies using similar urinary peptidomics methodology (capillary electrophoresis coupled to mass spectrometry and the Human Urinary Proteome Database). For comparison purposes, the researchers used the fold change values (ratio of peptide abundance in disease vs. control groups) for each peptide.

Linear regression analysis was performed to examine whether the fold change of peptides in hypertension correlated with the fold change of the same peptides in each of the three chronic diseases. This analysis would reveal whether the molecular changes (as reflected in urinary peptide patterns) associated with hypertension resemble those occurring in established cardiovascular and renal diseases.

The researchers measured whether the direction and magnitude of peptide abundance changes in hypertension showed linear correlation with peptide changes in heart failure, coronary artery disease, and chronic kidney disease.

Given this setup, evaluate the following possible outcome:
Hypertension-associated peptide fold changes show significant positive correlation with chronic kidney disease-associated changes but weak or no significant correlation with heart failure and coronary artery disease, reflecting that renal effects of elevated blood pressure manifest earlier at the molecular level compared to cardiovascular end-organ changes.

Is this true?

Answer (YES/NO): NO